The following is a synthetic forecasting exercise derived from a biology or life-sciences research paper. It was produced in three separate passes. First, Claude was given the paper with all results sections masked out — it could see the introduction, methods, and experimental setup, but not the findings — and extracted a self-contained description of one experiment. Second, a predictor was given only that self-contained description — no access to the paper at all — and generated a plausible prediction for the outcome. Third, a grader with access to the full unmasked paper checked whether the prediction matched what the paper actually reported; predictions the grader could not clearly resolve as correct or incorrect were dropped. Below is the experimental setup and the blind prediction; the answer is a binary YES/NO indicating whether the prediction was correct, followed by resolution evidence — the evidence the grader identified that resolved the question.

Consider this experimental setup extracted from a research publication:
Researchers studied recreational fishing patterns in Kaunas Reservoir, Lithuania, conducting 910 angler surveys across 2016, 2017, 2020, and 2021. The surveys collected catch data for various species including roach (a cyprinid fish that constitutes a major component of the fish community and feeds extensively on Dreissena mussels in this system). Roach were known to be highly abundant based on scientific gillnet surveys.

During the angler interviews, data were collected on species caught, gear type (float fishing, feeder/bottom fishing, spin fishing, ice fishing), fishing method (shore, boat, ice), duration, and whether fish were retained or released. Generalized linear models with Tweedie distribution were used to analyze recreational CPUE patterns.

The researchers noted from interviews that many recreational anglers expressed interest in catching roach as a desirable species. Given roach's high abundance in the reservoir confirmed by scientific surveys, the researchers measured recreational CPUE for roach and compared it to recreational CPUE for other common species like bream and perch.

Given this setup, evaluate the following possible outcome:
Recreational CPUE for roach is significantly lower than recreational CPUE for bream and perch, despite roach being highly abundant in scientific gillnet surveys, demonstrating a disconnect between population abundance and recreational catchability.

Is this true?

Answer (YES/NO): YES